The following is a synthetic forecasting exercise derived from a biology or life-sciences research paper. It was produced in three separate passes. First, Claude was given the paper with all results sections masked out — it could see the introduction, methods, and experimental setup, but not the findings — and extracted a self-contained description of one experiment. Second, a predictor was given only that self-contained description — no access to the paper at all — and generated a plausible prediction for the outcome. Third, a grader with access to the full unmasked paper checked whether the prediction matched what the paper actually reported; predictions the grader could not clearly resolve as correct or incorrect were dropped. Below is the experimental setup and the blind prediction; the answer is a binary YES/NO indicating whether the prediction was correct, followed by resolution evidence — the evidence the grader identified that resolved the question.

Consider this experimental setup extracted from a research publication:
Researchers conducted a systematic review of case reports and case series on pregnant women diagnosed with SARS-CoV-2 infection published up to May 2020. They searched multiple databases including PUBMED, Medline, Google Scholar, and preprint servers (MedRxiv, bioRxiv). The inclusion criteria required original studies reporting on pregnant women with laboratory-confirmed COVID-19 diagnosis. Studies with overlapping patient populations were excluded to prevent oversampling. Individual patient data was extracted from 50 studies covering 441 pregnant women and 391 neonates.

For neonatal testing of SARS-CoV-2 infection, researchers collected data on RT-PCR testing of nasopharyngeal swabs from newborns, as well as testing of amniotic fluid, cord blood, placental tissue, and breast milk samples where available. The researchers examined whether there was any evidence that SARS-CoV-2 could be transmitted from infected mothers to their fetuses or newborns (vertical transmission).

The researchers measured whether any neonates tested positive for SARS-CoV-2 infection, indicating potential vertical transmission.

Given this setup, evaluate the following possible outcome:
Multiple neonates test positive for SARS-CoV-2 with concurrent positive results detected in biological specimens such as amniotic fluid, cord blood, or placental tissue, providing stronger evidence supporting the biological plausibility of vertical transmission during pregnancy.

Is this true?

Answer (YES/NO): YES